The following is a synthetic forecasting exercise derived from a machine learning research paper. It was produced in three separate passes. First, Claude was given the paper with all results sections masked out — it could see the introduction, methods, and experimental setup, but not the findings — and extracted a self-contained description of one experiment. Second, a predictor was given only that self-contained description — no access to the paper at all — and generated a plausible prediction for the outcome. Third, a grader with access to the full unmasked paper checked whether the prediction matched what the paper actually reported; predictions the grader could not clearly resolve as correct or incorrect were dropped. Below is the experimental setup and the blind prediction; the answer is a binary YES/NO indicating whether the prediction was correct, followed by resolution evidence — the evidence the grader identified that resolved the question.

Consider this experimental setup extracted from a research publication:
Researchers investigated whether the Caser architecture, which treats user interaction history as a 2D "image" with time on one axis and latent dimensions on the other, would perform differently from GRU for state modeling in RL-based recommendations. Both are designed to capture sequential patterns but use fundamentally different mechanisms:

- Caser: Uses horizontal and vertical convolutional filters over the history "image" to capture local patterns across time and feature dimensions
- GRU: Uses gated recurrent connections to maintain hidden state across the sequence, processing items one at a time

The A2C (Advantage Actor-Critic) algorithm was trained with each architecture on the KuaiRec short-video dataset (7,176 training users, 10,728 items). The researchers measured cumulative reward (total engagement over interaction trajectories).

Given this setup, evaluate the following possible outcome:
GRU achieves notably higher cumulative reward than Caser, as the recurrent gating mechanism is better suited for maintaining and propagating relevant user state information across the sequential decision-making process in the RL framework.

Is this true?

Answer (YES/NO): NO